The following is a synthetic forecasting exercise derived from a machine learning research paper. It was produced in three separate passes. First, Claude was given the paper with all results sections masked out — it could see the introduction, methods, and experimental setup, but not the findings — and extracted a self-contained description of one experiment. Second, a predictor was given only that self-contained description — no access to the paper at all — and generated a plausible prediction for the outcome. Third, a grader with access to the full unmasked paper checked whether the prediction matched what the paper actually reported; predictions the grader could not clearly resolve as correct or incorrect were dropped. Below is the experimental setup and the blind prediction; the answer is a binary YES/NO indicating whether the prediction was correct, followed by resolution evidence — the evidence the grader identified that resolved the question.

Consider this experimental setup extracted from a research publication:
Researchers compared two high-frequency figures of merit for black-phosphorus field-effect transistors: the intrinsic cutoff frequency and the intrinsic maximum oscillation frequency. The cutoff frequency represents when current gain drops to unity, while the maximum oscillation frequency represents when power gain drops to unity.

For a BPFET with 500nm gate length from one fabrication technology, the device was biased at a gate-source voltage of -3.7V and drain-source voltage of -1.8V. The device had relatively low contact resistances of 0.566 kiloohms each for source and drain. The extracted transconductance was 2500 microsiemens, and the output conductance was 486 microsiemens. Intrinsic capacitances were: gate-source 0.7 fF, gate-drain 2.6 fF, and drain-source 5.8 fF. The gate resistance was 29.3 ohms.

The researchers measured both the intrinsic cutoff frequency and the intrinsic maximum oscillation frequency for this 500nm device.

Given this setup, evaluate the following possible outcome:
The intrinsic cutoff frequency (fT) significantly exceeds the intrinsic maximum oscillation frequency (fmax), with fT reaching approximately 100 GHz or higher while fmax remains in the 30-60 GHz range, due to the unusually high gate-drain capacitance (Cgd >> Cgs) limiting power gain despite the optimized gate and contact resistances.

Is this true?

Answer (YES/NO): NO